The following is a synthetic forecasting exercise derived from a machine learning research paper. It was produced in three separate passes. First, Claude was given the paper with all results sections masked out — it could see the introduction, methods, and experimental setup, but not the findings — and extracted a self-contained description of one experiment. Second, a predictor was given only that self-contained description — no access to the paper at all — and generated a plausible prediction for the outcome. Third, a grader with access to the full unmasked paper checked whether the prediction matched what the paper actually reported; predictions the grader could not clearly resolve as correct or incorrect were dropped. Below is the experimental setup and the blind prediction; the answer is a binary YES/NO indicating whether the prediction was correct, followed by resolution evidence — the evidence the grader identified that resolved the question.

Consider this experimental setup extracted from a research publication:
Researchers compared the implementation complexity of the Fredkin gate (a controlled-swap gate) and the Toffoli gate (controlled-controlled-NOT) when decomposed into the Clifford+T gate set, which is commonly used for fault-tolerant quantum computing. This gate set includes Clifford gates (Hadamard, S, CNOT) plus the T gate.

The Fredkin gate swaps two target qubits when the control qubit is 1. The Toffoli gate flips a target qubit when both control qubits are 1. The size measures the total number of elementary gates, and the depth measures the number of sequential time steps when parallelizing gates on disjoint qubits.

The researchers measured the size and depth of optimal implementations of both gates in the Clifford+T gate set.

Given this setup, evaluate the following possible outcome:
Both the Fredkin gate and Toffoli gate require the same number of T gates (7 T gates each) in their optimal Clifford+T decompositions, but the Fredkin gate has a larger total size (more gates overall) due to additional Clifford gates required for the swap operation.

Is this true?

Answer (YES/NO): YES